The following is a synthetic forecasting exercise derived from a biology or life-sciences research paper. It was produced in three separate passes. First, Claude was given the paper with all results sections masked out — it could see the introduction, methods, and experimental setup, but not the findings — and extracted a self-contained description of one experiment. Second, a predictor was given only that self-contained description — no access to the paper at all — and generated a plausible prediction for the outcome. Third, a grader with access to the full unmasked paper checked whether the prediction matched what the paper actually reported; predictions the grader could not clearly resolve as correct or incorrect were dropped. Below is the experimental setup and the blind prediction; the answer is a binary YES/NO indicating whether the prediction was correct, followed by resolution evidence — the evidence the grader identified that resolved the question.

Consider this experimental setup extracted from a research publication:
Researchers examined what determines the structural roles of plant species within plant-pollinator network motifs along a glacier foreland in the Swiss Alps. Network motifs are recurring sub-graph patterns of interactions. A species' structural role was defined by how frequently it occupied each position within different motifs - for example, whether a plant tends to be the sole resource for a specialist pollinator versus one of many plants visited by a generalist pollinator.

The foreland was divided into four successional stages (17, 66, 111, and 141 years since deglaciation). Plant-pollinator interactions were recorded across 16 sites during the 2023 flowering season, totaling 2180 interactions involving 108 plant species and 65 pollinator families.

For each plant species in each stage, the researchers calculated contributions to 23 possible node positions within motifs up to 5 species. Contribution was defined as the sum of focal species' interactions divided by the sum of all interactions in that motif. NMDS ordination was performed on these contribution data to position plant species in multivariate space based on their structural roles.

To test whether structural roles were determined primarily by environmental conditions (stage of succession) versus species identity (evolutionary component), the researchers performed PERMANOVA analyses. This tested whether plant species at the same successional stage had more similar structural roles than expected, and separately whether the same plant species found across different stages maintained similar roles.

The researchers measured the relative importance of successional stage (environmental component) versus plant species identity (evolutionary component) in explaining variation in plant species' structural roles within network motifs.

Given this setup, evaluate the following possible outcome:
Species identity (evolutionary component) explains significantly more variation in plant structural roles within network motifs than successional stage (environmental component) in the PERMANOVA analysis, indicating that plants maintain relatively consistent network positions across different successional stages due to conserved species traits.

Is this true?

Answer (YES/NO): YES